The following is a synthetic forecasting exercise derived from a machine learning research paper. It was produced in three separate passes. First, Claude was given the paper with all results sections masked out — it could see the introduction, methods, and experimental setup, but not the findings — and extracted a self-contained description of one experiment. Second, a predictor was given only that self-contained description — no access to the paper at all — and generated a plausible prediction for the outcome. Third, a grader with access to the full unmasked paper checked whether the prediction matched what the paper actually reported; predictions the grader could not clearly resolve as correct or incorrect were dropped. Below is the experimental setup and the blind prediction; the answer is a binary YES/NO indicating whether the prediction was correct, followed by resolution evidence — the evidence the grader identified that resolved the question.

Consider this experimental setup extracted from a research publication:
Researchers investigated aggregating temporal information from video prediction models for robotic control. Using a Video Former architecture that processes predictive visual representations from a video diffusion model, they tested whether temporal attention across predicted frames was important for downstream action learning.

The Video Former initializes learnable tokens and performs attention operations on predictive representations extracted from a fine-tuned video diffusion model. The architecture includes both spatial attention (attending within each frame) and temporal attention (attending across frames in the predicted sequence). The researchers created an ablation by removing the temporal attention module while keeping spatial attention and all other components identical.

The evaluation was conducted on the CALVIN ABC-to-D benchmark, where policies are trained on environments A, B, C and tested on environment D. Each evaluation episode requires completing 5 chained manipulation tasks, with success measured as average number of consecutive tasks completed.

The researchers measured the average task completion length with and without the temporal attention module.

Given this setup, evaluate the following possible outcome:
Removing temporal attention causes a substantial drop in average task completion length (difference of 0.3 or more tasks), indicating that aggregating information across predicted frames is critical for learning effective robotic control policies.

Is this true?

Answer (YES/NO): NO